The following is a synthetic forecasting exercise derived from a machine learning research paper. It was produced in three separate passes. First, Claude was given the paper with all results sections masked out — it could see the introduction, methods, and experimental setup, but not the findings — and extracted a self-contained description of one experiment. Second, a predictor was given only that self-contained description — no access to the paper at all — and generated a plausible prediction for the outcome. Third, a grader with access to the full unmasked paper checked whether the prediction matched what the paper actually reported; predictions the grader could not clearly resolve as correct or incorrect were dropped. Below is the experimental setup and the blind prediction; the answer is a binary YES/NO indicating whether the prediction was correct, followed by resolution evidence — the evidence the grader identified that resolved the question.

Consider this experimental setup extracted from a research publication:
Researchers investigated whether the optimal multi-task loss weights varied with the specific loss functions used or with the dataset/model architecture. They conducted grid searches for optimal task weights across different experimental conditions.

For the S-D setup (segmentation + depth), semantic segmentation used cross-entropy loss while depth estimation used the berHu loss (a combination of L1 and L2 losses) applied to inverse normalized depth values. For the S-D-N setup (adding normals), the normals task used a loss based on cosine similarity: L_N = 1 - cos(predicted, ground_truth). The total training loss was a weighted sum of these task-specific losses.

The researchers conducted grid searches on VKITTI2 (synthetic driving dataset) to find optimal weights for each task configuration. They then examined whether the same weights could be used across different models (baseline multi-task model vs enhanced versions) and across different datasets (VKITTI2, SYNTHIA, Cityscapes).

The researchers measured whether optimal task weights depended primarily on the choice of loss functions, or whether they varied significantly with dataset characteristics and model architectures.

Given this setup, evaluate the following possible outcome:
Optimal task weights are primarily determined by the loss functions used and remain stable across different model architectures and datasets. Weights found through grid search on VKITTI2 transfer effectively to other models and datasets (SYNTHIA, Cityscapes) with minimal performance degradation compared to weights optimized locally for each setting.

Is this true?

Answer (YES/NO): YES